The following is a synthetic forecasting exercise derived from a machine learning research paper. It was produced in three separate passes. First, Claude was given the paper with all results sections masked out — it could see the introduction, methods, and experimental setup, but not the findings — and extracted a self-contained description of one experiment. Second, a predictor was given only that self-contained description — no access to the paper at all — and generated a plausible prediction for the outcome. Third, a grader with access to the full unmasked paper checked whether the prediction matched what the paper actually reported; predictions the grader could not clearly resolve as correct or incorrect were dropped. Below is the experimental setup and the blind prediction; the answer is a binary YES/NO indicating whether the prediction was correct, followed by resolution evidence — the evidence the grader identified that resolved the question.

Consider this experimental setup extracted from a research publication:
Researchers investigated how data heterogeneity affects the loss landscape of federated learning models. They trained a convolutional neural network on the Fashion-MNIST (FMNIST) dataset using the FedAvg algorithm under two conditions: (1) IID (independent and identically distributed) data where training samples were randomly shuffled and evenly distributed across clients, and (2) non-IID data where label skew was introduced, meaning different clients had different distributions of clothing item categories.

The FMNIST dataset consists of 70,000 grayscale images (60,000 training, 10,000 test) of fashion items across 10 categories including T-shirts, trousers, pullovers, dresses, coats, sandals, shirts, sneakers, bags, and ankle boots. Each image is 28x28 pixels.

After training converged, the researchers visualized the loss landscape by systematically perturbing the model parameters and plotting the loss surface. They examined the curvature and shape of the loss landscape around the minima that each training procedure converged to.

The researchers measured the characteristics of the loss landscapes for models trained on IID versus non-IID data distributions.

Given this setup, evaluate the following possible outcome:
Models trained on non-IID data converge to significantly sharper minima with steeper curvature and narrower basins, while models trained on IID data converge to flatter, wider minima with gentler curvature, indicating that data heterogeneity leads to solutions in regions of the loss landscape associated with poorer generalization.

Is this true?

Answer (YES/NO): YES